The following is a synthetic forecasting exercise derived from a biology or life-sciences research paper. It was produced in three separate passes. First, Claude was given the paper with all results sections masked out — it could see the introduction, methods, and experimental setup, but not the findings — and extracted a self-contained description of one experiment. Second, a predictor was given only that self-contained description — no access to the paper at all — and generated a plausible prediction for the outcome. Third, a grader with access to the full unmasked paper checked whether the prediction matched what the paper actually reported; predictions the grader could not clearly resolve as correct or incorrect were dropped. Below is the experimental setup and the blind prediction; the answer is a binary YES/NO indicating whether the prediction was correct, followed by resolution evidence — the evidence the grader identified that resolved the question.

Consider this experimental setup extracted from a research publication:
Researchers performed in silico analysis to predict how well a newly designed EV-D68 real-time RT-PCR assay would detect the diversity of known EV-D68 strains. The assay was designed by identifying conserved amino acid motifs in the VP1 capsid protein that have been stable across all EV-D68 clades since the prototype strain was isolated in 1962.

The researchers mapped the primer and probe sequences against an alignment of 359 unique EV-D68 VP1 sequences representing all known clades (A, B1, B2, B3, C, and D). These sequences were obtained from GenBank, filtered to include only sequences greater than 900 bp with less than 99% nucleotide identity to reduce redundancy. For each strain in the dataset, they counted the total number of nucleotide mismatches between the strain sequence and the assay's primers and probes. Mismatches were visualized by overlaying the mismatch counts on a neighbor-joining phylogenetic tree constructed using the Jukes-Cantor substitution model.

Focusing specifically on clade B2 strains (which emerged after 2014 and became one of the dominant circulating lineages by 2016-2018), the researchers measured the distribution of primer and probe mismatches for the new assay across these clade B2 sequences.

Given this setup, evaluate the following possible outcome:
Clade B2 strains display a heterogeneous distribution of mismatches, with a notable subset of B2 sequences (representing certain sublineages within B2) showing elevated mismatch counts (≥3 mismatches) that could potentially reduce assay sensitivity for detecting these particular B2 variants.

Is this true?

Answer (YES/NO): NO